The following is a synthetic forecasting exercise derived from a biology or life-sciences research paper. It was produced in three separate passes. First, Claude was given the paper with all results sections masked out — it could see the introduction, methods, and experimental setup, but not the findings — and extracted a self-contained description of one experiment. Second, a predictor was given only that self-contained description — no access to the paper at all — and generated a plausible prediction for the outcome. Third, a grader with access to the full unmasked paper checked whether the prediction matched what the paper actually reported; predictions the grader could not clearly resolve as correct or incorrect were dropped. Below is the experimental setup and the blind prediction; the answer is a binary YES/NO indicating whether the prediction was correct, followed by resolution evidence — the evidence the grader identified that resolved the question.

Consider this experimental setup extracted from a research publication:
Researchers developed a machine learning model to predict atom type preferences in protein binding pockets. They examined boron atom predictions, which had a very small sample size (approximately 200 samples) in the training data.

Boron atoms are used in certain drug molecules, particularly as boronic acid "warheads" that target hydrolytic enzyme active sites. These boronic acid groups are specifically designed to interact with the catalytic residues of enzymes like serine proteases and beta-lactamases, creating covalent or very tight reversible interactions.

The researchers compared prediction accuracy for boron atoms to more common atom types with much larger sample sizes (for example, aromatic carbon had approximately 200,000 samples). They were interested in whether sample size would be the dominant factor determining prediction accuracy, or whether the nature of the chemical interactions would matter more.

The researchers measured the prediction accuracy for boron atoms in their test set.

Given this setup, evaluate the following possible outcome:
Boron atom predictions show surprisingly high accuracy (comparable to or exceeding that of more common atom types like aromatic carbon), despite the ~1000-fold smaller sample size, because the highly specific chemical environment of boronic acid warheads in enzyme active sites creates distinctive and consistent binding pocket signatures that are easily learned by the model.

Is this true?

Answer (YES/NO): YES